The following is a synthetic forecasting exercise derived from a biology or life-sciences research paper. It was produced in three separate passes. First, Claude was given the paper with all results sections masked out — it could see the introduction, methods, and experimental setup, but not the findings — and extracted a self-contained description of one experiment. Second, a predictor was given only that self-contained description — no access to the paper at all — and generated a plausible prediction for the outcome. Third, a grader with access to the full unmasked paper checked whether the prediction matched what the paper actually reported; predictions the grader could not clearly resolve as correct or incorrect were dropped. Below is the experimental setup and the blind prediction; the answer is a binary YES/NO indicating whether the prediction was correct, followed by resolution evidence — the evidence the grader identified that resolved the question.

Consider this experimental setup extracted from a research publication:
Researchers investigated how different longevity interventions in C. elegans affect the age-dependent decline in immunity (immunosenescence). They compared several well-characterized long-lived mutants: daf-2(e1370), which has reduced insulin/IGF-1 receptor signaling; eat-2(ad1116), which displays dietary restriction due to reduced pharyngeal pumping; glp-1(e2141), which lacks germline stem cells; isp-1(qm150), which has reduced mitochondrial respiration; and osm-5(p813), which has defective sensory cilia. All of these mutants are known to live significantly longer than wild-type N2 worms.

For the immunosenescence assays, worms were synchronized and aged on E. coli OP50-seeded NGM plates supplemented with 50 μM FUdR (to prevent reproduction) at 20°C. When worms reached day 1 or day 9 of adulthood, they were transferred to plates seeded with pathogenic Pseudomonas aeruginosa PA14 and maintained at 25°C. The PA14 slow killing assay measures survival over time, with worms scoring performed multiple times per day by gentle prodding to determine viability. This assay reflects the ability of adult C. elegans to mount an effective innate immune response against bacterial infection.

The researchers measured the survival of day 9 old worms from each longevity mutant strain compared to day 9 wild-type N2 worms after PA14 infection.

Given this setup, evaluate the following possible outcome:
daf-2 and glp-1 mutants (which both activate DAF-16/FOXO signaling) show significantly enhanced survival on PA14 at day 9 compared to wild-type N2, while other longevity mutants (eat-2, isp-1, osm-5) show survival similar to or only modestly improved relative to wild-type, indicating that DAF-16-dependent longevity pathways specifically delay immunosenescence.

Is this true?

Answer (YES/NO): NO